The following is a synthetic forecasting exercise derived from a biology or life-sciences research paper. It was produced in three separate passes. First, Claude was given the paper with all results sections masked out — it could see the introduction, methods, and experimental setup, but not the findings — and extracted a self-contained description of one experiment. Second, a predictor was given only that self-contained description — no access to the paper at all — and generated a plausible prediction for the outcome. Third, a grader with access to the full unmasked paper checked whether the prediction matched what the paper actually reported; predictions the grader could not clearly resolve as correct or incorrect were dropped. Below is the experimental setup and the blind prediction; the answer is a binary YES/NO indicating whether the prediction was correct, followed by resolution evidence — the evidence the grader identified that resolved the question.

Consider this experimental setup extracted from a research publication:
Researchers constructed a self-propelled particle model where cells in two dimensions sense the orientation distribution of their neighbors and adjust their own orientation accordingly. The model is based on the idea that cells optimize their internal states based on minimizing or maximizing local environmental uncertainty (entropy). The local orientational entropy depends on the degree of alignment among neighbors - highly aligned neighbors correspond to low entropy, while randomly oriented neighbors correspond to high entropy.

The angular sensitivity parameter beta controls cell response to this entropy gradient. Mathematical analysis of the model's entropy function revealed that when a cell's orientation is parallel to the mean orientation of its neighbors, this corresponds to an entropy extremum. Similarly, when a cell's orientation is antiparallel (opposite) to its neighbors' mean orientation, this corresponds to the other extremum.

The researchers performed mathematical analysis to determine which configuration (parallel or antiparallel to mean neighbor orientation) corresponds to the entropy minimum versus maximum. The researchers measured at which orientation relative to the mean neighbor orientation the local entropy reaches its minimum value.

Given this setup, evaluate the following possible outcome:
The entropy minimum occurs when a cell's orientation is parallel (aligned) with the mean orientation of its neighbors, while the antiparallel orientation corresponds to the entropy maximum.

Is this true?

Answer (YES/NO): YES